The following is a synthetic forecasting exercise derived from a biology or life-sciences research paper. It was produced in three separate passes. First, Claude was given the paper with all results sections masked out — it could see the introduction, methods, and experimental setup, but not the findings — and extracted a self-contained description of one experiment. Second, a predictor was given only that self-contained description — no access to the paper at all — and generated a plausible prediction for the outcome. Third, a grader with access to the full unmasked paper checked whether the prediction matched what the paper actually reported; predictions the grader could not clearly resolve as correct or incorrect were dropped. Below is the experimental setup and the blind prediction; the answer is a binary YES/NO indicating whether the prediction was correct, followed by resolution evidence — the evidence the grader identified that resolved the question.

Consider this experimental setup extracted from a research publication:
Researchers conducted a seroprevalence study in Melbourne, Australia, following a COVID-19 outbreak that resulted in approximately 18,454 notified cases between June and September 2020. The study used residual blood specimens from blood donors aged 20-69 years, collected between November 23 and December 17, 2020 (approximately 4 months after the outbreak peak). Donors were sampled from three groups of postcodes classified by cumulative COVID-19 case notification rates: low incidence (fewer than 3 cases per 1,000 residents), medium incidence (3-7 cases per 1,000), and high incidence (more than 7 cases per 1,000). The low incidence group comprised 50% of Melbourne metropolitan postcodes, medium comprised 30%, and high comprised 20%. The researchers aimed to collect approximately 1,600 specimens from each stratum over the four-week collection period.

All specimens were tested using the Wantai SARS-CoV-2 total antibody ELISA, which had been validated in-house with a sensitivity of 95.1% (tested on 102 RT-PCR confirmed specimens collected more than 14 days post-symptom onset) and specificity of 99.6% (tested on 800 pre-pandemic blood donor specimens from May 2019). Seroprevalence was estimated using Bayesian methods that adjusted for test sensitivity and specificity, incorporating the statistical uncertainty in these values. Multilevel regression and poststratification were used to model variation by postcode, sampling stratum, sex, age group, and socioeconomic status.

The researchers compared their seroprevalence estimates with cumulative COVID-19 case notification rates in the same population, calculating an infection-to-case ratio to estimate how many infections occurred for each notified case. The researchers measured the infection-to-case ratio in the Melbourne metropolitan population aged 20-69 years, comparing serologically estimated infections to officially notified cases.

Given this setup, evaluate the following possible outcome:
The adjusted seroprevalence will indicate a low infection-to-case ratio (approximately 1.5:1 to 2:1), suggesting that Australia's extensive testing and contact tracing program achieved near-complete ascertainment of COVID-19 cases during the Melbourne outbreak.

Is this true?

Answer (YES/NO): YES